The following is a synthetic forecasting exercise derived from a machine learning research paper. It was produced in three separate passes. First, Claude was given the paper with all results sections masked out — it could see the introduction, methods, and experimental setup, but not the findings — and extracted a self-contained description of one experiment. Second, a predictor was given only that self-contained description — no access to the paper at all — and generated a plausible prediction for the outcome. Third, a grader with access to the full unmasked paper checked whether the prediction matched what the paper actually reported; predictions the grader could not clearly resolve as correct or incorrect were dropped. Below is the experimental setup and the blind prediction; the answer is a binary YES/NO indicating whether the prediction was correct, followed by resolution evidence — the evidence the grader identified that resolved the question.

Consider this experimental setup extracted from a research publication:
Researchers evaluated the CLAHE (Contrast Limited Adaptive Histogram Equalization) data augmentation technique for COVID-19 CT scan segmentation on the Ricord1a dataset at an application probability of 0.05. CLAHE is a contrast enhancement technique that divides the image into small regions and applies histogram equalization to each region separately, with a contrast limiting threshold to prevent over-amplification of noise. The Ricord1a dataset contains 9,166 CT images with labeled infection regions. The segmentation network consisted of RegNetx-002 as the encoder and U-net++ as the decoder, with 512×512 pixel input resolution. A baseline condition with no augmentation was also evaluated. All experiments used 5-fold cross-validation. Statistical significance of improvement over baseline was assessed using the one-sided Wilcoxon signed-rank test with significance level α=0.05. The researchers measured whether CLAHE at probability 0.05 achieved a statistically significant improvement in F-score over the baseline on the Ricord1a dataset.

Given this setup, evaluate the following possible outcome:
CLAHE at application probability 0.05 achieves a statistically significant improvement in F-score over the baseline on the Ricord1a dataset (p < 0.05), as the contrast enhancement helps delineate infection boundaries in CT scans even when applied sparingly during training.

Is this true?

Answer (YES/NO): YES